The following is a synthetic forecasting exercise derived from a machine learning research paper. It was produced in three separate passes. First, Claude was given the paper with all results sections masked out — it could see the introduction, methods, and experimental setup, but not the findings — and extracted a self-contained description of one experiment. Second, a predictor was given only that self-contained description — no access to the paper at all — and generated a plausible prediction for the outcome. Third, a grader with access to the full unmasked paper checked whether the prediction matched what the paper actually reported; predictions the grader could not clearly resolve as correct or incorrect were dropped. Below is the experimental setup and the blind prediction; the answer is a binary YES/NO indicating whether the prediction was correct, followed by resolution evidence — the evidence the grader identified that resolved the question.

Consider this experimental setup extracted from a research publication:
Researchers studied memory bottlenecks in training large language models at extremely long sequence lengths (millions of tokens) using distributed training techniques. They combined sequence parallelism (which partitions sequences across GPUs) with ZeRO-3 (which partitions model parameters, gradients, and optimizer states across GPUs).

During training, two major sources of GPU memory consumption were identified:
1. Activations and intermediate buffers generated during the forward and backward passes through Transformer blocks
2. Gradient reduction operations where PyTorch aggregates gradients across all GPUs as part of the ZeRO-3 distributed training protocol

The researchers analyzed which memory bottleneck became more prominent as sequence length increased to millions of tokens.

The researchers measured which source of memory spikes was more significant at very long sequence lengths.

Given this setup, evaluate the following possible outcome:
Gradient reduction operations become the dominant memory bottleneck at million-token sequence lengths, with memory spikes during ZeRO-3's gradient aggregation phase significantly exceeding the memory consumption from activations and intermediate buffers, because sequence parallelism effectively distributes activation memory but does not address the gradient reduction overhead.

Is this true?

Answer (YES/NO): NO